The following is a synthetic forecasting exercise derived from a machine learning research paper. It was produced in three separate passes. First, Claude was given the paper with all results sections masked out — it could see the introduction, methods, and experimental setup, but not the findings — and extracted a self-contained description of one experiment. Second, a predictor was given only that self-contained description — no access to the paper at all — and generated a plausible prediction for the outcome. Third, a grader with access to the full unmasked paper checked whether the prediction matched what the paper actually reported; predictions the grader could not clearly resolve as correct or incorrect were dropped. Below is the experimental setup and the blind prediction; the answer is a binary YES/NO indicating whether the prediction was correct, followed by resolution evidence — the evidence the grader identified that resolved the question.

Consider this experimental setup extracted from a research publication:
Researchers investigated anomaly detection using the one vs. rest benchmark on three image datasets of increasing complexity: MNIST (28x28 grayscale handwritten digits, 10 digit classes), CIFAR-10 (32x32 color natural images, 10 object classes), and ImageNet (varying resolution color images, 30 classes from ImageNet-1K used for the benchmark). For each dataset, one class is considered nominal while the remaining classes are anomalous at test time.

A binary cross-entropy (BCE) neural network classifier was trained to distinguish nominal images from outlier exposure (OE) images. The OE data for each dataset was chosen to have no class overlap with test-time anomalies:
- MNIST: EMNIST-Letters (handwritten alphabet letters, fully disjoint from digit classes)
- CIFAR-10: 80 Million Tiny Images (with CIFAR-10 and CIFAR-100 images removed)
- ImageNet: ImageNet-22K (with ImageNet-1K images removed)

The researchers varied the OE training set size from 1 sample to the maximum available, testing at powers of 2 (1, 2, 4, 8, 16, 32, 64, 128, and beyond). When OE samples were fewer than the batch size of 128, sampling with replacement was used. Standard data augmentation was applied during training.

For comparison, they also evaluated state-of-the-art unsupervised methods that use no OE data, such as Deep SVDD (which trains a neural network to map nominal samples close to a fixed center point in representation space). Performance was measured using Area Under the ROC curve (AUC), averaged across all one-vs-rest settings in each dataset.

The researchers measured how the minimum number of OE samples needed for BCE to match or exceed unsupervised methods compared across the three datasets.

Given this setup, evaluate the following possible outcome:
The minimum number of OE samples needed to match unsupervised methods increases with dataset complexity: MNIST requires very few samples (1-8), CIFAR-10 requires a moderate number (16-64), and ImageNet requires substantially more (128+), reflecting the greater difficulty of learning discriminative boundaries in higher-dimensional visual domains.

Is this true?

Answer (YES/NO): NO